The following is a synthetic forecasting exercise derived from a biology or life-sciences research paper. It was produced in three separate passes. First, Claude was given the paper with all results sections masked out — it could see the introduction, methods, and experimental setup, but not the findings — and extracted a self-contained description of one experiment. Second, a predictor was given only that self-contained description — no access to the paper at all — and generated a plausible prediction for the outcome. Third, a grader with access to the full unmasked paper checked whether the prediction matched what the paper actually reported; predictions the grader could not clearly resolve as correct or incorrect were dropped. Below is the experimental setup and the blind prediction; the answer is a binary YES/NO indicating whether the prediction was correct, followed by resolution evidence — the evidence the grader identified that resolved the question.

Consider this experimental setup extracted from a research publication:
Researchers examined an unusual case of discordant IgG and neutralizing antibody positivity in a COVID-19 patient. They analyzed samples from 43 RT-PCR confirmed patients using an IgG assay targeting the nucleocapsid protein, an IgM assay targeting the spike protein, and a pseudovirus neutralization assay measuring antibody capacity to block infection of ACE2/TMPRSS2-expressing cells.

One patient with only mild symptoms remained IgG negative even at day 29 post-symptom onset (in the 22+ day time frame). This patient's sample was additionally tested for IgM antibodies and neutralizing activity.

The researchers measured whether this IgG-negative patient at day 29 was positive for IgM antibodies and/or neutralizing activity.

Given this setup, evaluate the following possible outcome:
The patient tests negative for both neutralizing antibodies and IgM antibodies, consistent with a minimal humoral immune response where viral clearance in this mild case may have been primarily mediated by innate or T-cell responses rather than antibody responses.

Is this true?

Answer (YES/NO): NO